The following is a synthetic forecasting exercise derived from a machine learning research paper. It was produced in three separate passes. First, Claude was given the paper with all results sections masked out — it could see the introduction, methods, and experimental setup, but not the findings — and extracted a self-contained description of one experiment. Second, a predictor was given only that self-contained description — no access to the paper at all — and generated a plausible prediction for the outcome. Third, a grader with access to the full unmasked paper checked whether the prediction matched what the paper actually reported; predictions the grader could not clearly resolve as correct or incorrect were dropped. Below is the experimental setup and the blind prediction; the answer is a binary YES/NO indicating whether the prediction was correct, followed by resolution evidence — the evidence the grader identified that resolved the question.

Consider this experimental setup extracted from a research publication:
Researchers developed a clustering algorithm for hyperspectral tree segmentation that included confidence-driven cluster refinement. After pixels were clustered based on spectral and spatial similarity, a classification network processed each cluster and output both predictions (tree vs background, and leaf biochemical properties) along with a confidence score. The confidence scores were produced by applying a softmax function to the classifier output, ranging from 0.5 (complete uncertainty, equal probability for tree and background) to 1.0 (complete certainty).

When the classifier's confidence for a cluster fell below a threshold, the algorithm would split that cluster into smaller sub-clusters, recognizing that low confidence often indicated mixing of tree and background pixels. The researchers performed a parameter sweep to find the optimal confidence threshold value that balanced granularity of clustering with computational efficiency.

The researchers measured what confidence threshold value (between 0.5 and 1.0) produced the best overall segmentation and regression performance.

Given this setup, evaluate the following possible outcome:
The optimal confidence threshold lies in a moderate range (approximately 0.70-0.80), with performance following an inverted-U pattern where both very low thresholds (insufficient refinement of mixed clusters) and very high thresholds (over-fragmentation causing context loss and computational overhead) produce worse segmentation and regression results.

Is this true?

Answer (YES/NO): YES